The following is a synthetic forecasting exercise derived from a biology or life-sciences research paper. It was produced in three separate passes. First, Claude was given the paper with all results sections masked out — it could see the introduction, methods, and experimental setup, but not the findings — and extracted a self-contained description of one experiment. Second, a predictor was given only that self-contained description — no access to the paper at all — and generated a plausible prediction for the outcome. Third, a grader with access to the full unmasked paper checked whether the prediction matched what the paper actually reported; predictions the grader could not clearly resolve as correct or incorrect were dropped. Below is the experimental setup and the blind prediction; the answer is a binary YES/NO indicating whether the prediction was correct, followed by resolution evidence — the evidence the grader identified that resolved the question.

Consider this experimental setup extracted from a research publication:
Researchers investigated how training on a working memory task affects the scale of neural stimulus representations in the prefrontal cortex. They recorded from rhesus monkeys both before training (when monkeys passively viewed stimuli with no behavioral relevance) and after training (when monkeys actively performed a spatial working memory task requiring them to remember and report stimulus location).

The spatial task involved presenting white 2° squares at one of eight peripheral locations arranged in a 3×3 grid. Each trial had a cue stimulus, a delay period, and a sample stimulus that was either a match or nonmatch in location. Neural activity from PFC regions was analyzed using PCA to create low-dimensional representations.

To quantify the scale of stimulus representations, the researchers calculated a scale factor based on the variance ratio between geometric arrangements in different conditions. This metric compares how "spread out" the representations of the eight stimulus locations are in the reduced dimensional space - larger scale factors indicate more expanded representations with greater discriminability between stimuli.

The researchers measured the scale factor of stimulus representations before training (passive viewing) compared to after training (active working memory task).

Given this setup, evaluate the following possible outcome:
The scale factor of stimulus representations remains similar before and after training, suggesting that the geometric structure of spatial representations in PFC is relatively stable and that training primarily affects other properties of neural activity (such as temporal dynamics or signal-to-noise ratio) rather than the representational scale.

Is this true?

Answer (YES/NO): YES